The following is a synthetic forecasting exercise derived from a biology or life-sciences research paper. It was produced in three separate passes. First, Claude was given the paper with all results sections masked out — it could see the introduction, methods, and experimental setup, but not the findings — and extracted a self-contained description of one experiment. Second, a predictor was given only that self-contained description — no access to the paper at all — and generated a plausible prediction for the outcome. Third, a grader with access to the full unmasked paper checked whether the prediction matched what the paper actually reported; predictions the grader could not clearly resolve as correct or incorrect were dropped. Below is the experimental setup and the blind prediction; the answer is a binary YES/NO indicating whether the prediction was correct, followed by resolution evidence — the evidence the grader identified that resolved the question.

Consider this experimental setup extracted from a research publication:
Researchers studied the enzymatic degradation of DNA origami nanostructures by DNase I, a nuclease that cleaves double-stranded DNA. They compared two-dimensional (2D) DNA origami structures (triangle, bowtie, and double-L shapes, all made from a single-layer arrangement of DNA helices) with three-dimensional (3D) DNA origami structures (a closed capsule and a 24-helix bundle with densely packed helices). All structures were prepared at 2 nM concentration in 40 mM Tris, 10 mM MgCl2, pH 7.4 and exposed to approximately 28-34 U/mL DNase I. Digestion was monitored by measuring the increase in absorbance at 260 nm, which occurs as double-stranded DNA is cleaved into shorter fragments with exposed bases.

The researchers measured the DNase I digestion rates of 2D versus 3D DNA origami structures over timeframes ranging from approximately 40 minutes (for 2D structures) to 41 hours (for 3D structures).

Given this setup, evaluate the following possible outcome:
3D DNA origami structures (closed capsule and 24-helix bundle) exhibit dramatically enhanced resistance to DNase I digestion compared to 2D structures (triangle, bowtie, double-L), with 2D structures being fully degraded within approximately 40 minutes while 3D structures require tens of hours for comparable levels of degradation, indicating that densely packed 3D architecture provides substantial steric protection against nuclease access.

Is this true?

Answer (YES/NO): YES